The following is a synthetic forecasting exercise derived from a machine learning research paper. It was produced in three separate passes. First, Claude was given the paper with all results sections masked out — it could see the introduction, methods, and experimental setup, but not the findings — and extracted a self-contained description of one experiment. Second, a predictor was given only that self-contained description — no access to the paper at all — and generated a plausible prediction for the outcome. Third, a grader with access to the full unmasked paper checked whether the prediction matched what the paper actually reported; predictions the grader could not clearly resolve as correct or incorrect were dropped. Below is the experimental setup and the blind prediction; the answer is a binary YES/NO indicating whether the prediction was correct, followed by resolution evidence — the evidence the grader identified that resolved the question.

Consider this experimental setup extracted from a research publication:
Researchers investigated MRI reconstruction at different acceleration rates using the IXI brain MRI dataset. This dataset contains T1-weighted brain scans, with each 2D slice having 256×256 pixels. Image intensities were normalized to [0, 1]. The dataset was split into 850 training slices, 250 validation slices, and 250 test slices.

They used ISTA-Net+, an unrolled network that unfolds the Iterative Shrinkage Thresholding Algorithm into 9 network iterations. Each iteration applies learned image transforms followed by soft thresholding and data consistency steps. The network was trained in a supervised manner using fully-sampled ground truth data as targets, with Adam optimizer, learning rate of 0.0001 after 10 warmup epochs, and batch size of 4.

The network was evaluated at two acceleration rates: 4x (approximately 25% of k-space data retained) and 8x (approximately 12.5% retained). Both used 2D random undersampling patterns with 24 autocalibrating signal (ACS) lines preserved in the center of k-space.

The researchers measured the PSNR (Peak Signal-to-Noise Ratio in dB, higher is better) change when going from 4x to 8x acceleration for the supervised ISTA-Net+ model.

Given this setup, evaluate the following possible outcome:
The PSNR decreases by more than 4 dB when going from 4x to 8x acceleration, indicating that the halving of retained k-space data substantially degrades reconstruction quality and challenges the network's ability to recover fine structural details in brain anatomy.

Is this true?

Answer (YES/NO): YES